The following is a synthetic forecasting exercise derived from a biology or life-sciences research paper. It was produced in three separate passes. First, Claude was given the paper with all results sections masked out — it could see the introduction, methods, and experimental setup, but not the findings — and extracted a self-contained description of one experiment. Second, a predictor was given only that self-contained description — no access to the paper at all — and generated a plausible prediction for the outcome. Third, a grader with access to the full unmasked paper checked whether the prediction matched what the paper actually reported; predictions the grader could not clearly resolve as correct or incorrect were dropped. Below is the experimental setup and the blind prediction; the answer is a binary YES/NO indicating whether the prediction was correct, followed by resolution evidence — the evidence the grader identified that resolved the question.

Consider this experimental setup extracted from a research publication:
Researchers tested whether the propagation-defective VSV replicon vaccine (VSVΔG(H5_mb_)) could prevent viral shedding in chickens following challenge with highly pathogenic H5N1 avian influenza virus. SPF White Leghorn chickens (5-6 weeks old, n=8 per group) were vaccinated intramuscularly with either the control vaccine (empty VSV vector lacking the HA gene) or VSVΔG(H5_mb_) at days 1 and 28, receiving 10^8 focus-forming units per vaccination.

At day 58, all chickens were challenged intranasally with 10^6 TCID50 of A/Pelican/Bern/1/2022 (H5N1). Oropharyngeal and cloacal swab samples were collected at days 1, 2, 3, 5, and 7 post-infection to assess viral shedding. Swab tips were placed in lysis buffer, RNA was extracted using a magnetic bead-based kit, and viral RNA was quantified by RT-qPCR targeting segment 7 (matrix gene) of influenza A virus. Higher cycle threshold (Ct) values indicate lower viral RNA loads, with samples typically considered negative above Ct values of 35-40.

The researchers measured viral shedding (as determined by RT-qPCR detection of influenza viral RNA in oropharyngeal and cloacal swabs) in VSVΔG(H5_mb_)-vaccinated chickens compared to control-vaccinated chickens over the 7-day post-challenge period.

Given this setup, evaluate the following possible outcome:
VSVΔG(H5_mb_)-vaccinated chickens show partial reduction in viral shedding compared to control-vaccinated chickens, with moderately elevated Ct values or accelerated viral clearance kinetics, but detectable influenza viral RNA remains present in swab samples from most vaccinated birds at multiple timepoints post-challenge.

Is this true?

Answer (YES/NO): NO